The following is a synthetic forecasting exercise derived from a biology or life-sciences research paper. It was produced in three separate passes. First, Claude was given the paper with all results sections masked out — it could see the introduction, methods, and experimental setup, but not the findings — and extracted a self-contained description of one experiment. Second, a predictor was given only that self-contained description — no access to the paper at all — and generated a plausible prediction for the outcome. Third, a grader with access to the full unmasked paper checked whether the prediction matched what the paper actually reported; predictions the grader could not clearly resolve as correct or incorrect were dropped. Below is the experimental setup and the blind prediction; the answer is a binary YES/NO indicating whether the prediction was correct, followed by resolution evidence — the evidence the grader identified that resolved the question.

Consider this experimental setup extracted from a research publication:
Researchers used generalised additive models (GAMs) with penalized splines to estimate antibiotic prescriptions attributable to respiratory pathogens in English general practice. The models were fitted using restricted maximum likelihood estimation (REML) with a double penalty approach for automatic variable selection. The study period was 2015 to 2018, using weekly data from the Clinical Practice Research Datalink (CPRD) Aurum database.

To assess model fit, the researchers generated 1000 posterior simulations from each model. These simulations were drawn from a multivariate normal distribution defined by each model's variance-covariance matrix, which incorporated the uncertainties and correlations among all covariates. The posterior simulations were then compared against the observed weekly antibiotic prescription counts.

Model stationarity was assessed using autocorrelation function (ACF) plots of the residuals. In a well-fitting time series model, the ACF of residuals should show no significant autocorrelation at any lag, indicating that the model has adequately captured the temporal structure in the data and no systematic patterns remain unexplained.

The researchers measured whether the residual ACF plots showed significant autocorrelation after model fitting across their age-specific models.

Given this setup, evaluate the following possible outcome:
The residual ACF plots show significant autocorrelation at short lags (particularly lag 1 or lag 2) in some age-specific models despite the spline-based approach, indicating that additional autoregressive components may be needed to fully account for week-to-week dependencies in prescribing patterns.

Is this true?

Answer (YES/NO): NO